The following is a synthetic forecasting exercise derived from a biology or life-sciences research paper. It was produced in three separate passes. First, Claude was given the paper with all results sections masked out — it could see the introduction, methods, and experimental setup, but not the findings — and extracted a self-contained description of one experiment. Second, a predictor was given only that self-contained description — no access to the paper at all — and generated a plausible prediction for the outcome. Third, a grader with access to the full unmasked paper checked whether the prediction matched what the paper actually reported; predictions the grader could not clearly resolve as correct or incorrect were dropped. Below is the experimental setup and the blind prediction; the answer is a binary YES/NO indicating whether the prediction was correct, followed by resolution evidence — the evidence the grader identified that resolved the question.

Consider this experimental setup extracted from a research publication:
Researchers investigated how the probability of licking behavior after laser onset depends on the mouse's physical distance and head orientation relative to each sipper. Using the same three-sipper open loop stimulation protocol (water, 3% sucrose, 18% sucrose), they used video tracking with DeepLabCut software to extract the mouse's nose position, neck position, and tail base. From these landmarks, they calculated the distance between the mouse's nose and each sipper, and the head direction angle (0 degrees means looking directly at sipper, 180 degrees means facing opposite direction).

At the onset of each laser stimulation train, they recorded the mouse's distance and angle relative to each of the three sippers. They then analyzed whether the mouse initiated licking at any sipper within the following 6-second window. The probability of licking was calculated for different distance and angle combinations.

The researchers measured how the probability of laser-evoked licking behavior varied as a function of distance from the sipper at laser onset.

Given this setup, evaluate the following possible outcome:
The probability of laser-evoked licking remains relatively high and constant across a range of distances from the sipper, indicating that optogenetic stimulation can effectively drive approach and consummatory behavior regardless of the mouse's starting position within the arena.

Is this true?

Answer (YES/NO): NO